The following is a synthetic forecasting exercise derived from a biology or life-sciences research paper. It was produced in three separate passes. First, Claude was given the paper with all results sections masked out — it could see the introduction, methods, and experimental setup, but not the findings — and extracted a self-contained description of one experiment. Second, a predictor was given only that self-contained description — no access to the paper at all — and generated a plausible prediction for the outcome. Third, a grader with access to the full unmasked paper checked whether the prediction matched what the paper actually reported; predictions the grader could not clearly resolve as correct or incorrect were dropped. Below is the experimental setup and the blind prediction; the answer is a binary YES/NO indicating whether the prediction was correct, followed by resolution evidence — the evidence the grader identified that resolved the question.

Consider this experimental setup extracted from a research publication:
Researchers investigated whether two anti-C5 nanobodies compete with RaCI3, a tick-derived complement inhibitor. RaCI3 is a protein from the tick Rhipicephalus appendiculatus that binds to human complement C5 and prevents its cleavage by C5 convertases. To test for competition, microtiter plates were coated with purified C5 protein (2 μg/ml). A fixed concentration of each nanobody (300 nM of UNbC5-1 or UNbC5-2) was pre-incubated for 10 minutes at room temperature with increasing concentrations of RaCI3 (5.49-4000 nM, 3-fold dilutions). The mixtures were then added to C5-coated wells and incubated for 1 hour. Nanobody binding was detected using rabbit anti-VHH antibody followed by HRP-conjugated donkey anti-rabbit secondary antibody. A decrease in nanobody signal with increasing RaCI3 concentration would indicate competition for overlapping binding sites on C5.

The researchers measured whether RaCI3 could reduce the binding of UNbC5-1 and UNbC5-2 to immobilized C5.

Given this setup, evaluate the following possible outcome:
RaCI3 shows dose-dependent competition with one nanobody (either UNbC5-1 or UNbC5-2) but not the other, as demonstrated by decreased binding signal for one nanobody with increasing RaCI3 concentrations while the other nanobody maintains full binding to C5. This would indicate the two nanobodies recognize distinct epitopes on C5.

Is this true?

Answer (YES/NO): YES